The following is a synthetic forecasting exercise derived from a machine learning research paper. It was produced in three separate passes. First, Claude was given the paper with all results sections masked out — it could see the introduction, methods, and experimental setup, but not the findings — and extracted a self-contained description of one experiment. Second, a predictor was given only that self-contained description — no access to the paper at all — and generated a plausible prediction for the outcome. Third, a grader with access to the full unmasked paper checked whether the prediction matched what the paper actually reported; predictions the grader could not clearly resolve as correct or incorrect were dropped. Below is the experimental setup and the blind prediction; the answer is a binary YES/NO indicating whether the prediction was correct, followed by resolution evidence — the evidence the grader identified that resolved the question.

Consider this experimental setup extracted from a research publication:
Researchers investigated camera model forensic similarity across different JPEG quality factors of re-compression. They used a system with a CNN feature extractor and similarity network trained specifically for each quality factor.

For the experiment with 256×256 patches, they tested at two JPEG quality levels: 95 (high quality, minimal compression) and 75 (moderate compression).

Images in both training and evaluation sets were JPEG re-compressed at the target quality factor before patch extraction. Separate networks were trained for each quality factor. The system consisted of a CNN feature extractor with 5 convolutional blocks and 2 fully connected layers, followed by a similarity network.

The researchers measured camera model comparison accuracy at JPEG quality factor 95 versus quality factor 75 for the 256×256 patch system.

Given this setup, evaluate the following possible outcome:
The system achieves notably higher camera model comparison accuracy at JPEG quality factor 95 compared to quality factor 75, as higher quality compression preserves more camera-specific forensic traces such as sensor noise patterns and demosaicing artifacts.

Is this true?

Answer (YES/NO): YES